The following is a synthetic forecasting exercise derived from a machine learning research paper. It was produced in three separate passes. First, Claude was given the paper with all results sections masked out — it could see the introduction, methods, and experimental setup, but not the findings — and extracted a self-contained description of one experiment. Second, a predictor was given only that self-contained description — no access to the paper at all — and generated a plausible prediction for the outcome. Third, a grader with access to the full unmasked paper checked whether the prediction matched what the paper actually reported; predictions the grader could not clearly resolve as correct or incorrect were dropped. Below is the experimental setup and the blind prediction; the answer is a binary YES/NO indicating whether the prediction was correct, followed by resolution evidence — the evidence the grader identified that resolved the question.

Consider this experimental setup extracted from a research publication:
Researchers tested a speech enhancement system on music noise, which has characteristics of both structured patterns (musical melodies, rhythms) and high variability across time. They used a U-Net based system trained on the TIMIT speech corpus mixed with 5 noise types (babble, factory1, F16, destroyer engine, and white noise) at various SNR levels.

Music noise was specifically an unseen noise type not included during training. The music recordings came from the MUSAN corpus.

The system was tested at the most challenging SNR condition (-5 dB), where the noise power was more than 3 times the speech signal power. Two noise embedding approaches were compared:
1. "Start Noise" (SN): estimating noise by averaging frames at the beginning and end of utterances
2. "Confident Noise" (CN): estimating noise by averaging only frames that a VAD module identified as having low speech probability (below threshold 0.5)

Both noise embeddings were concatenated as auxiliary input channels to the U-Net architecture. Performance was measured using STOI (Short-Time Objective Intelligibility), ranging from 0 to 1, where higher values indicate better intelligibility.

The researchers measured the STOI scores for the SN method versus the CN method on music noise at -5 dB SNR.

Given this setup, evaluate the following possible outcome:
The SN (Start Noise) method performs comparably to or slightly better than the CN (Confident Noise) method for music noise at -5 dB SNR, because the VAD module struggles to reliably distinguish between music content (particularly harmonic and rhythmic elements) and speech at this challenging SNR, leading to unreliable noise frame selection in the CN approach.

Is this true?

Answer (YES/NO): NO